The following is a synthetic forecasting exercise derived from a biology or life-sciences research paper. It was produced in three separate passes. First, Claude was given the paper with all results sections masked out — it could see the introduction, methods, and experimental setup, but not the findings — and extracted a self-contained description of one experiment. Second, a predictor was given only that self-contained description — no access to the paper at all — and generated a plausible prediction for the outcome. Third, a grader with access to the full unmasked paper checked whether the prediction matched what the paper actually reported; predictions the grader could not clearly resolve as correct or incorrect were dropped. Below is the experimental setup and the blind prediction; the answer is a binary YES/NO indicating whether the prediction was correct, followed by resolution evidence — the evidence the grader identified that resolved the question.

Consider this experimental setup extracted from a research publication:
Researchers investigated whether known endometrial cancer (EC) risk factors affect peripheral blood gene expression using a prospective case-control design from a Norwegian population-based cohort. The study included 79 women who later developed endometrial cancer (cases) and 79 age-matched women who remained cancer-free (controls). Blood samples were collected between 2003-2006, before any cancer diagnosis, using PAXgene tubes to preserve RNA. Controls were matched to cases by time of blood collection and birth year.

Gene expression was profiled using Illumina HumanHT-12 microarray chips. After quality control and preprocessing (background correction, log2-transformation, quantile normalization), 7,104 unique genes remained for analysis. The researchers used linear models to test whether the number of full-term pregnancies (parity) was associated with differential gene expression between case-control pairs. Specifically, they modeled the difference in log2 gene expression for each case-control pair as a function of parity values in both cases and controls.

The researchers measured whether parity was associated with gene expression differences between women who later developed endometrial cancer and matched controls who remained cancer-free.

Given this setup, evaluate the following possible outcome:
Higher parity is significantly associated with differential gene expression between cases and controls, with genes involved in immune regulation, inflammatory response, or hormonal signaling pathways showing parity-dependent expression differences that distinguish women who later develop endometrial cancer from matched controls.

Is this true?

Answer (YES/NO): NO